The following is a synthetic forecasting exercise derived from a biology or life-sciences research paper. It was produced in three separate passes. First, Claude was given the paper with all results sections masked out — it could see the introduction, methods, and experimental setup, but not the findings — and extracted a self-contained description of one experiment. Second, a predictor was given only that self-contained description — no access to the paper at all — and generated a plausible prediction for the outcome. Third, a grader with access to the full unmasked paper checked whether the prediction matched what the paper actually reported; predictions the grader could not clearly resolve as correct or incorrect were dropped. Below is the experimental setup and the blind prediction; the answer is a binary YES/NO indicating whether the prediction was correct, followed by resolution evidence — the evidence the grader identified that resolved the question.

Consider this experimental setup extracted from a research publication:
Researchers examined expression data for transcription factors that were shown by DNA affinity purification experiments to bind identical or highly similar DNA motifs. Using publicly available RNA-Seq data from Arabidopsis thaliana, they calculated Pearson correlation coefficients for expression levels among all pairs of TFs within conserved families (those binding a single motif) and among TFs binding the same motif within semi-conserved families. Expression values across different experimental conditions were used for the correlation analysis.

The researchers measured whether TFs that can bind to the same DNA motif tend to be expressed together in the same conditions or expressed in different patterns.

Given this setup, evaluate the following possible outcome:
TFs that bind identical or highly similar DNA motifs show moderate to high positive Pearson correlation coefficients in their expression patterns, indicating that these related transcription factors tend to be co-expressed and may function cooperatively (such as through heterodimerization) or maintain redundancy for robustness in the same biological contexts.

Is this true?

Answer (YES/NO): YES